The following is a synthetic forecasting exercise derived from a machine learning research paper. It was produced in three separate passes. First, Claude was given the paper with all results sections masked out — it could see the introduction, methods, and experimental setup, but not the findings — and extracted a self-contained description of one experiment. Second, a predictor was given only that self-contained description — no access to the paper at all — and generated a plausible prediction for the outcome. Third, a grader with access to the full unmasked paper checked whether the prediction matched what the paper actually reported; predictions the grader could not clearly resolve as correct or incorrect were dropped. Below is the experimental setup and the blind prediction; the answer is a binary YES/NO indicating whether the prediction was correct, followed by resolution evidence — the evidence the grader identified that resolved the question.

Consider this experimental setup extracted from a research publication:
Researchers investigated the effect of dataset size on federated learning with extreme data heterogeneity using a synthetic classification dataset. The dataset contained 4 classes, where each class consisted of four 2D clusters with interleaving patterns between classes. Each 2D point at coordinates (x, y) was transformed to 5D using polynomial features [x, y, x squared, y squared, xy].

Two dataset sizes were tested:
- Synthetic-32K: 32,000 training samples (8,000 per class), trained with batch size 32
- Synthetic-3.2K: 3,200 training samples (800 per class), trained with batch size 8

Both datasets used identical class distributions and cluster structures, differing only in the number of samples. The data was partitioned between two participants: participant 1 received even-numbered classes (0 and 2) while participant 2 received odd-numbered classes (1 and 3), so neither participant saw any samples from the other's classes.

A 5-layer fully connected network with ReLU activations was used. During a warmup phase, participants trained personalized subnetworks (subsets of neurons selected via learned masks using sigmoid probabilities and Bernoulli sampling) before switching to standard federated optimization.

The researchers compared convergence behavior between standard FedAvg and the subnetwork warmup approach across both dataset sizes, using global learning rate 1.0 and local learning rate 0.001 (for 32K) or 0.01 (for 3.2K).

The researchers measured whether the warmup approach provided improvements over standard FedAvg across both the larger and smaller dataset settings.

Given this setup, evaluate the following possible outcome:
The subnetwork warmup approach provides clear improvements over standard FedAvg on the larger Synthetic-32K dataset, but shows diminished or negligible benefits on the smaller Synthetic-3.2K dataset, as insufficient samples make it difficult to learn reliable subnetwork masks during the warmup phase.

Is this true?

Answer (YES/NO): NO